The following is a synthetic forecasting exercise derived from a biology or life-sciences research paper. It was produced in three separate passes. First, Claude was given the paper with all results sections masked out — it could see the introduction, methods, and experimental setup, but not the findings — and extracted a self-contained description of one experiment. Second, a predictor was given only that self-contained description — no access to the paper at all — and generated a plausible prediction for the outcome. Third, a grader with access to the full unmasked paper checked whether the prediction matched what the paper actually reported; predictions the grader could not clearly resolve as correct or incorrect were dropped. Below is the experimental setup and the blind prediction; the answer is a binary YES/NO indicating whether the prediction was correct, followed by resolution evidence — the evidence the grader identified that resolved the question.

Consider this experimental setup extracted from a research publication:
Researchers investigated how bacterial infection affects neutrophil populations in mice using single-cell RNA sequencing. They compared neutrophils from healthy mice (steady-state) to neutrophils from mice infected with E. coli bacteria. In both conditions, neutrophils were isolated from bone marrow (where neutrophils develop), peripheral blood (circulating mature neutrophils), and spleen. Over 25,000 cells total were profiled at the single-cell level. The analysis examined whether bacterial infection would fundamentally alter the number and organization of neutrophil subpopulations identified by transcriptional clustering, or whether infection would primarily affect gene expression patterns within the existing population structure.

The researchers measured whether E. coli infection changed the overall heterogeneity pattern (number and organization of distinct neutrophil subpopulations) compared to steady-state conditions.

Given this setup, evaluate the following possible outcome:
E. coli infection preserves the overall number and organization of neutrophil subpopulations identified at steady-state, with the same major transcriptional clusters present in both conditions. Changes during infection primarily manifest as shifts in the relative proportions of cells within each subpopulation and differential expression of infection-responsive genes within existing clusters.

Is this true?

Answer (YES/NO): YES